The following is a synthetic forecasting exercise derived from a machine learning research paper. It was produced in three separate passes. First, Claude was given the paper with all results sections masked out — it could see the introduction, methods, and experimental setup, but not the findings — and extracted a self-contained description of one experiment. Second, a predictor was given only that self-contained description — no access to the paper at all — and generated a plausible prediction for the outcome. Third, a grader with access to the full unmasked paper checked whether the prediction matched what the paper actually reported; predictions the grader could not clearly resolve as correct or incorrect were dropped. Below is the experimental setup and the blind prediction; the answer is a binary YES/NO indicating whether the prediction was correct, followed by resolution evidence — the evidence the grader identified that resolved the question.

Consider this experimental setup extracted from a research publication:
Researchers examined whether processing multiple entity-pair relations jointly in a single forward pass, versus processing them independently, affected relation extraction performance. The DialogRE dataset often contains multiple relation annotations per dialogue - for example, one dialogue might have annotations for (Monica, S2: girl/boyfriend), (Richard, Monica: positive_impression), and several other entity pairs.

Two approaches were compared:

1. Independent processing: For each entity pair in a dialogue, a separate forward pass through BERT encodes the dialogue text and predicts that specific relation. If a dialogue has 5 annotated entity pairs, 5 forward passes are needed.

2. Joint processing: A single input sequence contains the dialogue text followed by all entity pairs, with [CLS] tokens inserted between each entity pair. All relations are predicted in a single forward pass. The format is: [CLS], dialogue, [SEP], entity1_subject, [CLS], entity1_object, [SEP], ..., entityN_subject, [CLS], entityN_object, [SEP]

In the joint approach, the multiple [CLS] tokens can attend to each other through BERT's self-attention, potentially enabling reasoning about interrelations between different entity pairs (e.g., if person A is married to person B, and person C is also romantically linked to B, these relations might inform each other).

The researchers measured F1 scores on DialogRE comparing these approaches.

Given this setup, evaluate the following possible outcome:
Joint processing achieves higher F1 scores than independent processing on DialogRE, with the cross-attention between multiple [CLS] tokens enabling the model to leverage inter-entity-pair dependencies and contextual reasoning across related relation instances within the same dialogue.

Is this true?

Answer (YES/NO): YES